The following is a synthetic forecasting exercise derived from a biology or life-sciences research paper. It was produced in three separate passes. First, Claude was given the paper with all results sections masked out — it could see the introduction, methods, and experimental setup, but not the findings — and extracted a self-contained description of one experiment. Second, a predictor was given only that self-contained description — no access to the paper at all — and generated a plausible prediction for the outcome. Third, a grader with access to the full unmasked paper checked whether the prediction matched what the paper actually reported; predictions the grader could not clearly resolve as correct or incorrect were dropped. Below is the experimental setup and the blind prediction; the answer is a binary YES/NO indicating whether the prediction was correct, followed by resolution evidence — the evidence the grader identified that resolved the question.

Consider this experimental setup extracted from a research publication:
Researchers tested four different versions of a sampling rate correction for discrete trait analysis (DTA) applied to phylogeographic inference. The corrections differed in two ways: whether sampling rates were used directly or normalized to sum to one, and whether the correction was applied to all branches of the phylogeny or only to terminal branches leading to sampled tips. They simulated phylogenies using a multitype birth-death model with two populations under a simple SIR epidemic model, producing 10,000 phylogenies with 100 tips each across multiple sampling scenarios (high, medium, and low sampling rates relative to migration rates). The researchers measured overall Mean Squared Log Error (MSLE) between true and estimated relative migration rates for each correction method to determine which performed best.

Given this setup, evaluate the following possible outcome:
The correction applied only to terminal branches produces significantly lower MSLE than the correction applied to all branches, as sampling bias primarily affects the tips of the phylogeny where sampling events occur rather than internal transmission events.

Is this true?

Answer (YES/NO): YES